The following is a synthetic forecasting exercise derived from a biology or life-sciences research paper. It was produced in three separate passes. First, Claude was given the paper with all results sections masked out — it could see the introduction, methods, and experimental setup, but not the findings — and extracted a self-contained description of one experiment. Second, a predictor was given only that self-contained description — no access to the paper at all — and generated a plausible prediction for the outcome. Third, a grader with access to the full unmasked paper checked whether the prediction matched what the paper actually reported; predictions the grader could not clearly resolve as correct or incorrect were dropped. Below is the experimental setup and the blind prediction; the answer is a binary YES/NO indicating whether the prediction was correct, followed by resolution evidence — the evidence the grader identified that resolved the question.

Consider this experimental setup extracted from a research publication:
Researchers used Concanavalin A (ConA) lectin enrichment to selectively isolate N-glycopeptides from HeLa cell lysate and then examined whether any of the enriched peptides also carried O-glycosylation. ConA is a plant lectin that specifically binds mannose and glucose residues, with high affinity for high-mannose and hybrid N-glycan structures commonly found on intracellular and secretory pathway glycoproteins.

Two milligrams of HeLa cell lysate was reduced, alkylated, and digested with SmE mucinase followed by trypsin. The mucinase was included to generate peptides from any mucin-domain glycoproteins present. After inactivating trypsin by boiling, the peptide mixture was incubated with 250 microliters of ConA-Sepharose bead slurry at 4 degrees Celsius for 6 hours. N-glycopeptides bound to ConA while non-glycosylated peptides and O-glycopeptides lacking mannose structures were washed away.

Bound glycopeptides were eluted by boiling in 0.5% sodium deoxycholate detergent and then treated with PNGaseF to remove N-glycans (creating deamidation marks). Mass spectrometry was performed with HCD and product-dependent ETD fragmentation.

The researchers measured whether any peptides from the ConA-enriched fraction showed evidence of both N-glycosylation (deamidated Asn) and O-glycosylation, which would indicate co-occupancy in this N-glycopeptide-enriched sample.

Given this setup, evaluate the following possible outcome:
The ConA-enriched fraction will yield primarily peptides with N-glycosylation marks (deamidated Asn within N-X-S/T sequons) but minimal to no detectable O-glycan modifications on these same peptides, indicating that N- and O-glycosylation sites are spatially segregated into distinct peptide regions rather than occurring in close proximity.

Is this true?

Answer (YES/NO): YES